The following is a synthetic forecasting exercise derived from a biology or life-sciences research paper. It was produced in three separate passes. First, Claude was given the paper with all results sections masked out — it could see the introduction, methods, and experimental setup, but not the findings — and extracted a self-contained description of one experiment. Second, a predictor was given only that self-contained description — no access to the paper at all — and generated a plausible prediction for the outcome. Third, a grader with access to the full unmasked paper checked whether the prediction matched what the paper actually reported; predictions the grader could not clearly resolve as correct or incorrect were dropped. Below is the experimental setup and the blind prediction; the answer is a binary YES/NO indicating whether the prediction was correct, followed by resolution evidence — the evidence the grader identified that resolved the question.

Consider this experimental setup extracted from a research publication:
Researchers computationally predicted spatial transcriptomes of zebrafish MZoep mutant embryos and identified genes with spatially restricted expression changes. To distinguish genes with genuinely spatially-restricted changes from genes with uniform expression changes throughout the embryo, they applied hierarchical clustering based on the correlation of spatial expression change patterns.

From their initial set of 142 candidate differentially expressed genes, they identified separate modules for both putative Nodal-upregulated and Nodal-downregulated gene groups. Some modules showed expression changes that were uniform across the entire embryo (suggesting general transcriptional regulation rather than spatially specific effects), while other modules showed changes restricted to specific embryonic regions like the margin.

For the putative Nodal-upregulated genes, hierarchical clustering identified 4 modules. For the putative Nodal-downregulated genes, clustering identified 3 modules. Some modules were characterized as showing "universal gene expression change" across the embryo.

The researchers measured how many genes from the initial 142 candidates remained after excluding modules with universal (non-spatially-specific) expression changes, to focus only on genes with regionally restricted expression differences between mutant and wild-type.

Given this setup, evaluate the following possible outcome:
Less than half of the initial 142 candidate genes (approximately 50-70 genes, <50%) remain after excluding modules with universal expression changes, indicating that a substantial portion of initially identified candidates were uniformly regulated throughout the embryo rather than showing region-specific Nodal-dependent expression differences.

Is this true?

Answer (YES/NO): NO